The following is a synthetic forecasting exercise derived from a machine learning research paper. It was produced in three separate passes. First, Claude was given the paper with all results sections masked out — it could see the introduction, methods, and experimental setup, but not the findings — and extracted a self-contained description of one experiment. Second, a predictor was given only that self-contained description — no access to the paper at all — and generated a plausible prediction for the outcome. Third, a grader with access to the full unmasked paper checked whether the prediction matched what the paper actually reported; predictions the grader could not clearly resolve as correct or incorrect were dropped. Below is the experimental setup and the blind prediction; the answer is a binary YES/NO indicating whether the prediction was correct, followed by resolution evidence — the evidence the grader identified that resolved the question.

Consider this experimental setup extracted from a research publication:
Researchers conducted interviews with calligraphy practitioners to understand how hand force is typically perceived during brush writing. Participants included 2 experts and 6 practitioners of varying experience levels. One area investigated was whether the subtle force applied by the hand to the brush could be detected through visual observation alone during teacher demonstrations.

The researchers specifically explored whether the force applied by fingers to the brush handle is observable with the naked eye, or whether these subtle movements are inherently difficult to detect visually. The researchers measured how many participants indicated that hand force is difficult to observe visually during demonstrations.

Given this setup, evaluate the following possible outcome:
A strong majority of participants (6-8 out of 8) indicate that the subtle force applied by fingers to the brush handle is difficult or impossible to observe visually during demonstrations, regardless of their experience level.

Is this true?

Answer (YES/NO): NO